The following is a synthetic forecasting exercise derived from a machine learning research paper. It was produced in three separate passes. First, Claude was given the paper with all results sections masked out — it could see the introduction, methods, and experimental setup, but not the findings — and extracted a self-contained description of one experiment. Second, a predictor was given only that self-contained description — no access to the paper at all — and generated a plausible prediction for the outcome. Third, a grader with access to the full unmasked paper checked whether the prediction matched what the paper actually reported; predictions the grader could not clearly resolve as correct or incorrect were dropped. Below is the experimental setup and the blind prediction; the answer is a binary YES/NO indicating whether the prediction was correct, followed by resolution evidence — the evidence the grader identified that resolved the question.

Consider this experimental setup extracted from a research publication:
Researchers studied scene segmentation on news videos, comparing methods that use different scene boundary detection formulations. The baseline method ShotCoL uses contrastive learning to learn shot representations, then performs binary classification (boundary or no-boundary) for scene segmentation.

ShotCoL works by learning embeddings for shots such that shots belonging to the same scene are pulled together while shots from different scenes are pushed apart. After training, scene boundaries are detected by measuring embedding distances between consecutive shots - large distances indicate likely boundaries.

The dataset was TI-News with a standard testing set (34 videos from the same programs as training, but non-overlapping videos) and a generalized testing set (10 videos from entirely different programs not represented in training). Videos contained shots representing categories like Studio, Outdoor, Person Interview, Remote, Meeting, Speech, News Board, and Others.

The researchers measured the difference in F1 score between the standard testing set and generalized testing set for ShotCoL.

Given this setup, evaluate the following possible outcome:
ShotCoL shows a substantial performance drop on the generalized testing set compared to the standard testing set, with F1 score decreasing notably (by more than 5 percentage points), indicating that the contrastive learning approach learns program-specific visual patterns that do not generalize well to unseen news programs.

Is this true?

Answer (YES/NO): YES